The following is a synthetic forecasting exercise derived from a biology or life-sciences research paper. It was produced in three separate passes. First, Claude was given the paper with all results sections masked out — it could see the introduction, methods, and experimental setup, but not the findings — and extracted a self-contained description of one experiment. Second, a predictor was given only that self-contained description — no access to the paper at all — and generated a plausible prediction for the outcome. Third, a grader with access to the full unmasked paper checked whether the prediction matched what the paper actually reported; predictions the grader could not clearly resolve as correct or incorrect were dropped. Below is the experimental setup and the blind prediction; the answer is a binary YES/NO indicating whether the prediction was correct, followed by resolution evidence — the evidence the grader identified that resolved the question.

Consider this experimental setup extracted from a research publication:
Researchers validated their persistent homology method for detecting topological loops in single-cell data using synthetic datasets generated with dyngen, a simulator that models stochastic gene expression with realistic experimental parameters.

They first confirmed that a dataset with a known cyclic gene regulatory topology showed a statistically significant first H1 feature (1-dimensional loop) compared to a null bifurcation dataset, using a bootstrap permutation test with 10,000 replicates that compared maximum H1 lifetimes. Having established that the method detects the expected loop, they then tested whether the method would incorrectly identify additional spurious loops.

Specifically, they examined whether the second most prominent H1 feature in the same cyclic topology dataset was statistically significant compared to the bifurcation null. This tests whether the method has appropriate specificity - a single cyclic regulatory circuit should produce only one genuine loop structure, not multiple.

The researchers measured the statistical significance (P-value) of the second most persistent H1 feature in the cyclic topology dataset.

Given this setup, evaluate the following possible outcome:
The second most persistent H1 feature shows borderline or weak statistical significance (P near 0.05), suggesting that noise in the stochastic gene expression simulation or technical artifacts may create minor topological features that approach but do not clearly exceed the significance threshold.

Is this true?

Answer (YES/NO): NO